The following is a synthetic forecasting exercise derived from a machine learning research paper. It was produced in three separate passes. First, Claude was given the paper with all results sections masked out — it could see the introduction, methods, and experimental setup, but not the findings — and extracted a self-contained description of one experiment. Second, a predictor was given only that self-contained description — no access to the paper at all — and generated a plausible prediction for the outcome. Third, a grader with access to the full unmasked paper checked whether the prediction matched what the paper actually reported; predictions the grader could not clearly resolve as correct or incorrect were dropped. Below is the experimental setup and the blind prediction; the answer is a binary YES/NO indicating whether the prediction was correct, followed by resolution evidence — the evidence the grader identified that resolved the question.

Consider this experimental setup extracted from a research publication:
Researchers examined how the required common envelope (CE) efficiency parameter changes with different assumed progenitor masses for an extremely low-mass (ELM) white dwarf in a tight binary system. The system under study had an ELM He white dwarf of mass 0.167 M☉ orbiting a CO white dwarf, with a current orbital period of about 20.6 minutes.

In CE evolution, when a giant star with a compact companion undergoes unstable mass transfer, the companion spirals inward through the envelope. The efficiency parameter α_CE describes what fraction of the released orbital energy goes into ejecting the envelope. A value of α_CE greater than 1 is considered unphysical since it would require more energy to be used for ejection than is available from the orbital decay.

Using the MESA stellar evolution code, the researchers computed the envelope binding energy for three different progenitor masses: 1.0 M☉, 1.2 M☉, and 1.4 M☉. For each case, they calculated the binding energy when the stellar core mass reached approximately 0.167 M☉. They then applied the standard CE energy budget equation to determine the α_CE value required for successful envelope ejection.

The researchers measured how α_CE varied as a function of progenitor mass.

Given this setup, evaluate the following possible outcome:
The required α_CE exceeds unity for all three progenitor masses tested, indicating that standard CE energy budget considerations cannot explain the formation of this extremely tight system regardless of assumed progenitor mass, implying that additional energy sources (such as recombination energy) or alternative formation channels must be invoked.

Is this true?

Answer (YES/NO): YES